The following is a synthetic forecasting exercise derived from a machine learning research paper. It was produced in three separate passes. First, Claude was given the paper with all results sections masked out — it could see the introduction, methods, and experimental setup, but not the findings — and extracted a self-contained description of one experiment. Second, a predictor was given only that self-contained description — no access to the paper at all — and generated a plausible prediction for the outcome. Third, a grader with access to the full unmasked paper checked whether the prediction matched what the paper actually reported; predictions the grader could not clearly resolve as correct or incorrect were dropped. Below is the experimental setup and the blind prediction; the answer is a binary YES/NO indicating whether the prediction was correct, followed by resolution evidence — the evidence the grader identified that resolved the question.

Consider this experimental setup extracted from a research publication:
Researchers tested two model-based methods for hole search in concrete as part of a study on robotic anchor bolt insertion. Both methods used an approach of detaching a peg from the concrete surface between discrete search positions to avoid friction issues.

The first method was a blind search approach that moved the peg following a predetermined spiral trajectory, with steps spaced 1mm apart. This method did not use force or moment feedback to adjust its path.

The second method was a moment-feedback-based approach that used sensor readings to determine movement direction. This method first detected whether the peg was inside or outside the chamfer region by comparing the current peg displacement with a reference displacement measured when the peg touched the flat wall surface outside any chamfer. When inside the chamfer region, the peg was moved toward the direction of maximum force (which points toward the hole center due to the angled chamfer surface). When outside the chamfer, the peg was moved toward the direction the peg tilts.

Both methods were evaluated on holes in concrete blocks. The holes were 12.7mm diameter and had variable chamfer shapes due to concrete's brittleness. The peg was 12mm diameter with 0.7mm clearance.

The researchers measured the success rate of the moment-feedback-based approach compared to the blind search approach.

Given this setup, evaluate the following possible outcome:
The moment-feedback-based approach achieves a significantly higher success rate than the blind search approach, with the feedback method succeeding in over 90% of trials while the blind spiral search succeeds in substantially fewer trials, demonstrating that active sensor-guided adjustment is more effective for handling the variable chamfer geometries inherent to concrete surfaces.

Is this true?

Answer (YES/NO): NO